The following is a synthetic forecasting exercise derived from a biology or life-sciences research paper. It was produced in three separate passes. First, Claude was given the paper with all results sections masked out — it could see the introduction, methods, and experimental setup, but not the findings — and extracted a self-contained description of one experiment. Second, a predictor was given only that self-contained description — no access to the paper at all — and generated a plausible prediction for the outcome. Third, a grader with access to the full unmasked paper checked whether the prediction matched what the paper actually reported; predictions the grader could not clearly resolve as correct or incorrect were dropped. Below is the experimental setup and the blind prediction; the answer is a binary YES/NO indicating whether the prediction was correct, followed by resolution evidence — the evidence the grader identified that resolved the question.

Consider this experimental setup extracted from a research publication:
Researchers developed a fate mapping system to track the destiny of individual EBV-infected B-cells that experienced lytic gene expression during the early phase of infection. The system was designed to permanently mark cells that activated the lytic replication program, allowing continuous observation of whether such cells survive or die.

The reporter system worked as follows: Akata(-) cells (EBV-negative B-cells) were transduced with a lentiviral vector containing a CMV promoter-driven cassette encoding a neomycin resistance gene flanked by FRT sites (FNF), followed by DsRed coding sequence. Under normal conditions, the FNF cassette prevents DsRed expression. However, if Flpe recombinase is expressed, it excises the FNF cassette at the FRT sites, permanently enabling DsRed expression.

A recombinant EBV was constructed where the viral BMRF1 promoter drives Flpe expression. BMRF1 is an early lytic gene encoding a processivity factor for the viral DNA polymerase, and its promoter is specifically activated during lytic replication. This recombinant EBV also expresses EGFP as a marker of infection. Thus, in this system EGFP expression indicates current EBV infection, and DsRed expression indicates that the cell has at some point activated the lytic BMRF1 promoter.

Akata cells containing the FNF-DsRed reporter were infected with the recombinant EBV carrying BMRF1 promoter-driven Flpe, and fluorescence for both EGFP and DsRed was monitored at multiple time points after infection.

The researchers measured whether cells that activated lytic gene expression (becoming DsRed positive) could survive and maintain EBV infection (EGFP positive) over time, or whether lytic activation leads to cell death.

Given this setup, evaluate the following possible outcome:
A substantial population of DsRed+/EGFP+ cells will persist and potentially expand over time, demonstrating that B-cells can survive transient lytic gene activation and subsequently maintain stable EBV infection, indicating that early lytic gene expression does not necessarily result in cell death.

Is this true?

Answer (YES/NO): YES